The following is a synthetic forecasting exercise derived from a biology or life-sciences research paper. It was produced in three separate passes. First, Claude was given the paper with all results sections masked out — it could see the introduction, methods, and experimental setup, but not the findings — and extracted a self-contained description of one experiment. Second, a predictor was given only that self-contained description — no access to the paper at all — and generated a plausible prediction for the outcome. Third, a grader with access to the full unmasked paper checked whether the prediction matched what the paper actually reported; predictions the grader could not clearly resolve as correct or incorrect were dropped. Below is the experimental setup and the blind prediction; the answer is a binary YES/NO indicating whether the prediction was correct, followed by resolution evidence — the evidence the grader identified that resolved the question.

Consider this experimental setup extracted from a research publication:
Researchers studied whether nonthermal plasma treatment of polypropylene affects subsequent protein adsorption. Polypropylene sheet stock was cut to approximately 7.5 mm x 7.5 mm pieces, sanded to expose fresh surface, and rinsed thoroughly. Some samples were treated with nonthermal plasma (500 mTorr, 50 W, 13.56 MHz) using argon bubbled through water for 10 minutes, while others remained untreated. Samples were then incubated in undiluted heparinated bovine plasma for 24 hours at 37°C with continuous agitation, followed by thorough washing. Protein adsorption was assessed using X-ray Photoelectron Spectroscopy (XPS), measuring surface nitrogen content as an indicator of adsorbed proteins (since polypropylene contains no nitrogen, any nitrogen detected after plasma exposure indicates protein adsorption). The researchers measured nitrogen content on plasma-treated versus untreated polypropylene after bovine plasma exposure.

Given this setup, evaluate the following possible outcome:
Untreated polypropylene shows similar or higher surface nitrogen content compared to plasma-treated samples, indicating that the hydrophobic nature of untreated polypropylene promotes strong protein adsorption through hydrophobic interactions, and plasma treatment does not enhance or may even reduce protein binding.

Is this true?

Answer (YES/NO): YES